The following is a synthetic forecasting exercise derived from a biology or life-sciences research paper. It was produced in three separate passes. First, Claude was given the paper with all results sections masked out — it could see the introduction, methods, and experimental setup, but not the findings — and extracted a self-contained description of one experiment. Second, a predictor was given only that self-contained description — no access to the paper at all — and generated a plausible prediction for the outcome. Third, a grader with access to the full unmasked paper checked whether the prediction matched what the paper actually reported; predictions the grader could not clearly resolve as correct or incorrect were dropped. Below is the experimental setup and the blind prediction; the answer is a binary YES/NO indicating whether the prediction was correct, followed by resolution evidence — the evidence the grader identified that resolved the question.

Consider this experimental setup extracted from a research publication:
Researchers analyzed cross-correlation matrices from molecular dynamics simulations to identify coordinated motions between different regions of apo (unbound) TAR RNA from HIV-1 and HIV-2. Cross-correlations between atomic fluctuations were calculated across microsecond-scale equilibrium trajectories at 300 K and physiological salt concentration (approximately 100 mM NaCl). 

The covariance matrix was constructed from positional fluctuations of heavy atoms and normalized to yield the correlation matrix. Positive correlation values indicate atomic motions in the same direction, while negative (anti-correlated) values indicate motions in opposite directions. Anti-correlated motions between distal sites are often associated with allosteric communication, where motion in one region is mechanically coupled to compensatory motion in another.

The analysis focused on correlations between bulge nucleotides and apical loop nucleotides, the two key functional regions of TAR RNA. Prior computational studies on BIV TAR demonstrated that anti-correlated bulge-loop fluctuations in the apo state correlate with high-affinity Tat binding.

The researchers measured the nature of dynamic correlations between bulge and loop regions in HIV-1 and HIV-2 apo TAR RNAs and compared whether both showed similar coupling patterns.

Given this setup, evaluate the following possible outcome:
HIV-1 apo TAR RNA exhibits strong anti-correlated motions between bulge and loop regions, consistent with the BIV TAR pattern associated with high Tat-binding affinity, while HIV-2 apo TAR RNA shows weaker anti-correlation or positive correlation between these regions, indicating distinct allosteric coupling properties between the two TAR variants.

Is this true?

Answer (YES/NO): NO